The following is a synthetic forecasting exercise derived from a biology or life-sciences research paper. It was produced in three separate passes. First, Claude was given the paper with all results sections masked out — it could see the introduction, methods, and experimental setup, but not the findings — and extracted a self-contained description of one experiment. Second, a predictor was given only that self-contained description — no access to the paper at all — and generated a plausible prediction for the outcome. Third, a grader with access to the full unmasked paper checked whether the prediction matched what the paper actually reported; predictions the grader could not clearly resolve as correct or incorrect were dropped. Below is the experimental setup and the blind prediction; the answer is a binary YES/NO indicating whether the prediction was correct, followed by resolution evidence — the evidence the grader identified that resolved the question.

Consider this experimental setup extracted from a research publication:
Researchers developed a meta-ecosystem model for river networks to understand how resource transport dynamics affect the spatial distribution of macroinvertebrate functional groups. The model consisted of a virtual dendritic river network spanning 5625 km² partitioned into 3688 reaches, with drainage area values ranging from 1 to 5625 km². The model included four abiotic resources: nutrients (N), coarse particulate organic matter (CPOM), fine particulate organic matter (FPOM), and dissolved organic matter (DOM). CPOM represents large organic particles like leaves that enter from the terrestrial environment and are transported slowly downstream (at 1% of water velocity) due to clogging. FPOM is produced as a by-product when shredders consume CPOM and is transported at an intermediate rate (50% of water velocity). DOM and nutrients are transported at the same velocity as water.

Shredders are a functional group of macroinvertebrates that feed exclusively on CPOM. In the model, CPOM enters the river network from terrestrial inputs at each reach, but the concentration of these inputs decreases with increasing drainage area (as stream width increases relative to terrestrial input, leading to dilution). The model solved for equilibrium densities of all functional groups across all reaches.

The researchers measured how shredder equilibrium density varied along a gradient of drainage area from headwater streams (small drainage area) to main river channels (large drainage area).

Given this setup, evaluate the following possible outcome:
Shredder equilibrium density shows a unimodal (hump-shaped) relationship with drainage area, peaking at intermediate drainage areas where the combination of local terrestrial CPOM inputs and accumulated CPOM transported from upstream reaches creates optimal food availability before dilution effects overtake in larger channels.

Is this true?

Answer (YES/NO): NO